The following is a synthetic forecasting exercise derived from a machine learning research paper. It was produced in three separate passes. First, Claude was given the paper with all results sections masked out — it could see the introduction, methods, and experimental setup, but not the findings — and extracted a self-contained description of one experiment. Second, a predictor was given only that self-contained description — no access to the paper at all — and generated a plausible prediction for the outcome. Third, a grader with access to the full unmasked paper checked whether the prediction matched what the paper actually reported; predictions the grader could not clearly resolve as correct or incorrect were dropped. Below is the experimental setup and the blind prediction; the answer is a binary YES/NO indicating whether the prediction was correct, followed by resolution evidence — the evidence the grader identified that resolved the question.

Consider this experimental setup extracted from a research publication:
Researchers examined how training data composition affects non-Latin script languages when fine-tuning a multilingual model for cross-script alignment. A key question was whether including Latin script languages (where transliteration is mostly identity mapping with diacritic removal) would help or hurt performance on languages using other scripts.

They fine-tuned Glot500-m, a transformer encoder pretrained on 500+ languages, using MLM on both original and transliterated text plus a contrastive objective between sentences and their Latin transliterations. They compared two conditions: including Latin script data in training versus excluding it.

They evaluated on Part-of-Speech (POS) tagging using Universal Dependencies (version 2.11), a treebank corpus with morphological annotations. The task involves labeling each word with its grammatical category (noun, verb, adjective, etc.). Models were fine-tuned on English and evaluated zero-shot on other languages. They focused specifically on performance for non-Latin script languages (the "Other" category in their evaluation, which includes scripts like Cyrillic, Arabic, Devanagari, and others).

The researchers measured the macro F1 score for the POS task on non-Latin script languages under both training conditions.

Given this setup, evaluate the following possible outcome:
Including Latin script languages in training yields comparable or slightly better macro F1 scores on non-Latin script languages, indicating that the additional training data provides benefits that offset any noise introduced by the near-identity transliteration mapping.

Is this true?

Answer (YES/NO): NO